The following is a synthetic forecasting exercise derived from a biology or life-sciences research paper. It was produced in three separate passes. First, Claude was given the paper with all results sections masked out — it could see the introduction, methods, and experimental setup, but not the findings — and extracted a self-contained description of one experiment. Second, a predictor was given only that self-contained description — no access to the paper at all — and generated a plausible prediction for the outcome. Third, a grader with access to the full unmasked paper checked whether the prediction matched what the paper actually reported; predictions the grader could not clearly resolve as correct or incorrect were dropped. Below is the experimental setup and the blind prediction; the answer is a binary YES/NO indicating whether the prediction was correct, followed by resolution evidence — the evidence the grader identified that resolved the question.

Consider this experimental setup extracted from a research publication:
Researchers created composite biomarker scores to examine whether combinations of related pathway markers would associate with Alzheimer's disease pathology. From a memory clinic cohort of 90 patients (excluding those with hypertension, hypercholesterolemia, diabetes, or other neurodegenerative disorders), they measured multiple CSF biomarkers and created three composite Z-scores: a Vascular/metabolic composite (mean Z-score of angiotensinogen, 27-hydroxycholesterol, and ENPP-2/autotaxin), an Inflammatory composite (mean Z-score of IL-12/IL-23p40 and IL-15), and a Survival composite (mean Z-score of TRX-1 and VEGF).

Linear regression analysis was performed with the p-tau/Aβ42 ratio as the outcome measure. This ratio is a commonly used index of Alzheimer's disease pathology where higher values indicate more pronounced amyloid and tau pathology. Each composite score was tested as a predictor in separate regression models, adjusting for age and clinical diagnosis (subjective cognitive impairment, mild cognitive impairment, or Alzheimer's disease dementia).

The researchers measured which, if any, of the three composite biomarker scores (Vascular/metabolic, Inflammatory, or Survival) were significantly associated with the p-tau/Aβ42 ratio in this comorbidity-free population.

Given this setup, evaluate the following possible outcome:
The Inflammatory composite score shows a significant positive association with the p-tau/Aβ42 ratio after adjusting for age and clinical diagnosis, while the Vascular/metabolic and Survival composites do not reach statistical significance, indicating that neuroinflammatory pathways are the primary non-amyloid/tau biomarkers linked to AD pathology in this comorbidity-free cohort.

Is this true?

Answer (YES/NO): NO